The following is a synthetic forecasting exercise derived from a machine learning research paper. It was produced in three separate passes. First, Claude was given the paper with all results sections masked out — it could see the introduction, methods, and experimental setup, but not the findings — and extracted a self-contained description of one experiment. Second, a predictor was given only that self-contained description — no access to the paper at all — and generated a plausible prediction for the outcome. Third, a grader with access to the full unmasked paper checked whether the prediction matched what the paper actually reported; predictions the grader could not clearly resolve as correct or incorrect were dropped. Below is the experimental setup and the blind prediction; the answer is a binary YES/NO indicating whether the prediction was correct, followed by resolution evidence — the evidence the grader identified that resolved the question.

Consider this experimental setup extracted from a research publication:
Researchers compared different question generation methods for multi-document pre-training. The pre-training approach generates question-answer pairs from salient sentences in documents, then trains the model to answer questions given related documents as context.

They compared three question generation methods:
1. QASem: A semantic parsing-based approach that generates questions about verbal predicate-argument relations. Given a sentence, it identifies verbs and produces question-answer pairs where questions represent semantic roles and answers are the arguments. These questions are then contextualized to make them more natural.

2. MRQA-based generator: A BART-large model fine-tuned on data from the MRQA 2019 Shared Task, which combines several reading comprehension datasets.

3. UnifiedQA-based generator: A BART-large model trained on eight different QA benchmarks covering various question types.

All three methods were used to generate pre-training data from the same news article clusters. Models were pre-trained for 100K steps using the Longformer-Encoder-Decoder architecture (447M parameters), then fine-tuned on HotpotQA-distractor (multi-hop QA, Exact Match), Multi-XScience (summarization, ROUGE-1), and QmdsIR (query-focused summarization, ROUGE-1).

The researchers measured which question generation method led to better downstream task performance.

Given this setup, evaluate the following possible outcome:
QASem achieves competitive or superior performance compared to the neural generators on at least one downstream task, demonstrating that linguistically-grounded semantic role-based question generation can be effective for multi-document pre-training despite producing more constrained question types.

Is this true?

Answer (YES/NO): YES